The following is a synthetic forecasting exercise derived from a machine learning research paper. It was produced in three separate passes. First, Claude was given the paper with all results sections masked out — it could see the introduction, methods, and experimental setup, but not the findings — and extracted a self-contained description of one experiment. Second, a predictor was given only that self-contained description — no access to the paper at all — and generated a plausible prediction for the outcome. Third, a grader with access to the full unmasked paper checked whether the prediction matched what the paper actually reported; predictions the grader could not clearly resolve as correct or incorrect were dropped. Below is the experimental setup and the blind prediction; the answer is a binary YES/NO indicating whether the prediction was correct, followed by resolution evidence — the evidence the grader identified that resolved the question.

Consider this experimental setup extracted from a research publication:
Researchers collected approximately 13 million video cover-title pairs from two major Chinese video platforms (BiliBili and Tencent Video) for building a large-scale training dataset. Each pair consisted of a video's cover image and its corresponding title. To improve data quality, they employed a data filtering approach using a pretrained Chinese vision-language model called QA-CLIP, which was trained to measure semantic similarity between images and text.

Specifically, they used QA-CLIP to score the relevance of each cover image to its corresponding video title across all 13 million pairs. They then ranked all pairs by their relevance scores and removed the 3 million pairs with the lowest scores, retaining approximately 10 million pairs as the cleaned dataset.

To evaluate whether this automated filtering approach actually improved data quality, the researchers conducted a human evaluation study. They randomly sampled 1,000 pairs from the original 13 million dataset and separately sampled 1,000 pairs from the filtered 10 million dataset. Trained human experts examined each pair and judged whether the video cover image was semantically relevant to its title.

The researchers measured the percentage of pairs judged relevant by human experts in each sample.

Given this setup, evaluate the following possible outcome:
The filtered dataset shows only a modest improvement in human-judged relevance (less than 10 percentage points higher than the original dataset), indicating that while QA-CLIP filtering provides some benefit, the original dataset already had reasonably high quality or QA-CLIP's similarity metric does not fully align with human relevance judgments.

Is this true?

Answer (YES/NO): NO